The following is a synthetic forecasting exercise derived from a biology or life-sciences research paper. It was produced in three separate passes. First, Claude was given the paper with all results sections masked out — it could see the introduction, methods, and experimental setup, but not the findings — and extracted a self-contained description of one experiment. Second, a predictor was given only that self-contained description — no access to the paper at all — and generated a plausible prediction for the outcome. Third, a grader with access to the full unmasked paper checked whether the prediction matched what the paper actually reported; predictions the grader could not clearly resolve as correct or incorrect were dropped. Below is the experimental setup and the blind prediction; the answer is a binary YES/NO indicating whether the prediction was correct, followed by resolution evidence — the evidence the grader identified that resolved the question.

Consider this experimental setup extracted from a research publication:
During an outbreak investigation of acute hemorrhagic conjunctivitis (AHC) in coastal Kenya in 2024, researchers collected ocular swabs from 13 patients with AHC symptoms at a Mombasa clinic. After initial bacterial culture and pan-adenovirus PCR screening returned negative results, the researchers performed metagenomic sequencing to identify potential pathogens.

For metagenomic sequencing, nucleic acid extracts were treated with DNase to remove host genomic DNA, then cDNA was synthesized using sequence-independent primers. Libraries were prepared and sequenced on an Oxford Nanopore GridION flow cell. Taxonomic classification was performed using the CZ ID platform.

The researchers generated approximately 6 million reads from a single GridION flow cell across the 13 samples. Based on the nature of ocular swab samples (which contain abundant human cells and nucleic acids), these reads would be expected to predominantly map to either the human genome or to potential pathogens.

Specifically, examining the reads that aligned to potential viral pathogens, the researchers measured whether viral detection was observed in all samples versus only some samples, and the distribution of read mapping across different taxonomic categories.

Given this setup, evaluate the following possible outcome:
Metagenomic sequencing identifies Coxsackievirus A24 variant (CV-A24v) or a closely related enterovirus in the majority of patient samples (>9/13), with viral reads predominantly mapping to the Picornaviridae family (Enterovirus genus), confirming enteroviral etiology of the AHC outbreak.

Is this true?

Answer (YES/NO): NO